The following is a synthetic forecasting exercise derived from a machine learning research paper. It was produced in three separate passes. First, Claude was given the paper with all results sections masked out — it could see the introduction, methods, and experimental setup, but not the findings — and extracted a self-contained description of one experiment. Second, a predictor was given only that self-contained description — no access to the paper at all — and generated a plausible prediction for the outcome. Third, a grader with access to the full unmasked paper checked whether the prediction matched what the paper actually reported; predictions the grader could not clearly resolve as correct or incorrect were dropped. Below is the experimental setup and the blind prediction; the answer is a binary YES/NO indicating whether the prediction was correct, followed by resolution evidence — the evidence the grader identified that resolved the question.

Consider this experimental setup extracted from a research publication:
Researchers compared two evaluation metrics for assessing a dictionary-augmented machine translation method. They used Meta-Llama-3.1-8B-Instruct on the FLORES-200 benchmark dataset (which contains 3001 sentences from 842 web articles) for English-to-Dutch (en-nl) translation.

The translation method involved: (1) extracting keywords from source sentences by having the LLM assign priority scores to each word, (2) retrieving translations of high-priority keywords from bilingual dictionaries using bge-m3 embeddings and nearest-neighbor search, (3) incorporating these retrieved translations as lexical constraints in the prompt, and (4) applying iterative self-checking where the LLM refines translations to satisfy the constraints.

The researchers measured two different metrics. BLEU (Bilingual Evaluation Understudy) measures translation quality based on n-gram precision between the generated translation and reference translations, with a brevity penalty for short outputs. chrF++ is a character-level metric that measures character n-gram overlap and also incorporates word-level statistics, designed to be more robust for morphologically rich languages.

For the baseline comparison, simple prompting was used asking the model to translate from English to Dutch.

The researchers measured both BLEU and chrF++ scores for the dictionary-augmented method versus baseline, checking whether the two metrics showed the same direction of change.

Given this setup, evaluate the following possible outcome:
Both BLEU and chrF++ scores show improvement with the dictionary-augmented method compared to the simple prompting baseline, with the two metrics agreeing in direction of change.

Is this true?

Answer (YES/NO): NO